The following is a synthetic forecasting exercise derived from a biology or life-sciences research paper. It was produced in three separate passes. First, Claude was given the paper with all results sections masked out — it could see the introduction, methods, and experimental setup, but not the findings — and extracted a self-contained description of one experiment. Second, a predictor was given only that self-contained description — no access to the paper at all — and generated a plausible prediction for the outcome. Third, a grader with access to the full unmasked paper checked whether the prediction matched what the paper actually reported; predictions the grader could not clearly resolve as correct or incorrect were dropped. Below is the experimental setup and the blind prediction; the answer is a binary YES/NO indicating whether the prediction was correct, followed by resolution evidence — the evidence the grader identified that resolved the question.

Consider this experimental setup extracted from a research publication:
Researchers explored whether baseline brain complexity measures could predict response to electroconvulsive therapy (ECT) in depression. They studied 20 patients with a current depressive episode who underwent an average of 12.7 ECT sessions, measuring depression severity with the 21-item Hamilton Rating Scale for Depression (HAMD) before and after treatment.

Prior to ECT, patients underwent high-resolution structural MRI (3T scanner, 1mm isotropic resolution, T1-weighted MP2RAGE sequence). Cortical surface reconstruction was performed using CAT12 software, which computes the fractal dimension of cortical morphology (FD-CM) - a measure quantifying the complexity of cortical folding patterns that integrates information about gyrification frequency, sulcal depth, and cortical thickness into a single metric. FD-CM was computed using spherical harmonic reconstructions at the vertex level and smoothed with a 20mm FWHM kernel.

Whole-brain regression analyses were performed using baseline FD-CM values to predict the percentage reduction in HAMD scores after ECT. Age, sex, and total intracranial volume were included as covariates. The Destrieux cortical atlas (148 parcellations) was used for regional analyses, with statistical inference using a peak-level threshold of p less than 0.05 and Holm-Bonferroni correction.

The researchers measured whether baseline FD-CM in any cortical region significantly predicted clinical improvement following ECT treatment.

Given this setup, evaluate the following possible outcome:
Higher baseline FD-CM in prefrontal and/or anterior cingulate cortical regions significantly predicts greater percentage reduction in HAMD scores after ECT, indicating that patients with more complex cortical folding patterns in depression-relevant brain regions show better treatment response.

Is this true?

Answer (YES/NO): NO